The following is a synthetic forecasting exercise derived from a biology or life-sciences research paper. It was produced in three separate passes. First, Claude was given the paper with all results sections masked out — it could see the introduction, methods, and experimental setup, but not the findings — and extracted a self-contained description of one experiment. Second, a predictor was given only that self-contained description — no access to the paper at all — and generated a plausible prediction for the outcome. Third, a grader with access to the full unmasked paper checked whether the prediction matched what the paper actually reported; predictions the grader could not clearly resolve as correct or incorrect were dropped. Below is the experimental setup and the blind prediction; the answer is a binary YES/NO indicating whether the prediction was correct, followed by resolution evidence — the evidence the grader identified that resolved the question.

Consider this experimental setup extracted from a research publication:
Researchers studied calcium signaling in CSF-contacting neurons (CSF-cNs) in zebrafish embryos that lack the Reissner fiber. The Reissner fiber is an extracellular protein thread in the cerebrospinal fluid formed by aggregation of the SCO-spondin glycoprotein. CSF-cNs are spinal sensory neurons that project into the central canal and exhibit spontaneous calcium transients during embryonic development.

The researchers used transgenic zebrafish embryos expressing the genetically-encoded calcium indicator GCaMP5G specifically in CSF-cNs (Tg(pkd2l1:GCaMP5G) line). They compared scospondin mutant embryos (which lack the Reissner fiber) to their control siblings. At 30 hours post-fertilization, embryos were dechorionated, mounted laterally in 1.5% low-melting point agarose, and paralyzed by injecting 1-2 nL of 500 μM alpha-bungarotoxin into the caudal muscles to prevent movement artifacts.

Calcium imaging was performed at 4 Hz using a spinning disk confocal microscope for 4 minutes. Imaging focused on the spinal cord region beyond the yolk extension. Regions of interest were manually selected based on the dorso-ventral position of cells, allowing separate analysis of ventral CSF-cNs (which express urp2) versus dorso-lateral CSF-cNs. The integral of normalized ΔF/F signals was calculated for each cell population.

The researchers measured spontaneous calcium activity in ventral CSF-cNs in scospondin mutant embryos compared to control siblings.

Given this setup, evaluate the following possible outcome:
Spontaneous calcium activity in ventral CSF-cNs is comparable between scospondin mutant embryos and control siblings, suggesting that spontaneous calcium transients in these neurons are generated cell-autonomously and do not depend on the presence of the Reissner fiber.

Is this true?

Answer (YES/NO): NO